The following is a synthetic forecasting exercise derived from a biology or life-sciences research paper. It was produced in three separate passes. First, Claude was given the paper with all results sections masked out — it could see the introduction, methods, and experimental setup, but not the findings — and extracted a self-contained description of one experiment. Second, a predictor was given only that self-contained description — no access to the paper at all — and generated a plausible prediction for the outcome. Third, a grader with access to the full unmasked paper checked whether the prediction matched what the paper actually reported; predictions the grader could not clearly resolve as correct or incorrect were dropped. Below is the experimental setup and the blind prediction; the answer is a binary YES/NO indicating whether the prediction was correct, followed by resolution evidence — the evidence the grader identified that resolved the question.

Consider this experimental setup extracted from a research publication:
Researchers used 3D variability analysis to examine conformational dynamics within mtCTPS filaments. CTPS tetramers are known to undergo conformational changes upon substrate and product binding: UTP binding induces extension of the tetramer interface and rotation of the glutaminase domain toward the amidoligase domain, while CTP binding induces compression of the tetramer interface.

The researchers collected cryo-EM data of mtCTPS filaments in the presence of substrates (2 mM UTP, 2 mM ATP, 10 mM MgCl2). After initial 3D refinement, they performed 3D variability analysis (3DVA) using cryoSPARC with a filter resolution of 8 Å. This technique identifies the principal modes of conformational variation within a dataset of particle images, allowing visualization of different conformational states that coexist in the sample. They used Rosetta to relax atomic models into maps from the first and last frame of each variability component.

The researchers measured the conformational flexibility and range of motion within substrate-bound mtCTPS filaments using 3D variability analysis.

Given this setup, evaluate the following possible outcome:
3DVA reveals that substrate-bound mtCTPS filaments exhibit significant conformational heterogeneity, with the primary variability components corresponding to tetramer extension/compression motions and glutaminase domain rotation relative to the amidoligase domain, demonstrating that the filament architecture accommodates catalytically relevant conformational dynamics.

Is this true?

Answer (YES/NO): YES